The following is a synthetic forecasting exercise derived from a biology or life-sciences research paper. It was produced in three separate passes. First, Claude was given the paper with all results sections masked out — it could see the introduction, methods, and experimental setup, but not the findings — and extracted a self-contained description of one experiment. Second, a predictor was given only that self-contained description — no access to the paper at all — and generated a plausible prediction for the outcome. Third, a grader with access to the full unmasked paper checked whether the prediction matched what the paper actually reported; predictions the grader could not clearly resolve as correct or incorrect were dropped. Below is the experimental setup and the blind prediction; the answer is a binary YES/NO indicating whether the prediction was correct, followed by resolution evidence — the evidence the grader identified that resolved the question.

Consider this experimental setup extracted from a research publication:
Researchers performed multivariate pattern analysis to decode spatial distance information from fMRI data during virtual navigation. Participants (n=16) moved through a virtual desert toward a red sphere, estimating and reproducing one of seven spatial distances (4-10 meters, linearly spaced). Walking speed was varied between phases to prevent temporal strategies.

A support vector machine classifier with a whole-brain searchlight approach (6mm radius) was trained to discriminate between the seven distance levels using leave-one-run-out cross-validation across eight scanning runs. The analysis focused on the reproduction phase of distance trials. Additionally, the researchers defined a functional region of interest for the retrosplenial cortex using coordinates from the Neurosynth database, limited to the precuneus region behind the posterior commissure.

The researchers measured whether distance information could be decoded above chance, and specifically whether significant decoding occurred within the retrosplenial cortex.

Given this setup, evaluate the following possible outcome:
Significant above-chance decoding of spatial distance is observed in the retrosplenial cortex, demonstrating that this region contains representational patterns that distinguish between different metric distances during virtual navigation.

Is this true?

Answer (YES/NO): YES